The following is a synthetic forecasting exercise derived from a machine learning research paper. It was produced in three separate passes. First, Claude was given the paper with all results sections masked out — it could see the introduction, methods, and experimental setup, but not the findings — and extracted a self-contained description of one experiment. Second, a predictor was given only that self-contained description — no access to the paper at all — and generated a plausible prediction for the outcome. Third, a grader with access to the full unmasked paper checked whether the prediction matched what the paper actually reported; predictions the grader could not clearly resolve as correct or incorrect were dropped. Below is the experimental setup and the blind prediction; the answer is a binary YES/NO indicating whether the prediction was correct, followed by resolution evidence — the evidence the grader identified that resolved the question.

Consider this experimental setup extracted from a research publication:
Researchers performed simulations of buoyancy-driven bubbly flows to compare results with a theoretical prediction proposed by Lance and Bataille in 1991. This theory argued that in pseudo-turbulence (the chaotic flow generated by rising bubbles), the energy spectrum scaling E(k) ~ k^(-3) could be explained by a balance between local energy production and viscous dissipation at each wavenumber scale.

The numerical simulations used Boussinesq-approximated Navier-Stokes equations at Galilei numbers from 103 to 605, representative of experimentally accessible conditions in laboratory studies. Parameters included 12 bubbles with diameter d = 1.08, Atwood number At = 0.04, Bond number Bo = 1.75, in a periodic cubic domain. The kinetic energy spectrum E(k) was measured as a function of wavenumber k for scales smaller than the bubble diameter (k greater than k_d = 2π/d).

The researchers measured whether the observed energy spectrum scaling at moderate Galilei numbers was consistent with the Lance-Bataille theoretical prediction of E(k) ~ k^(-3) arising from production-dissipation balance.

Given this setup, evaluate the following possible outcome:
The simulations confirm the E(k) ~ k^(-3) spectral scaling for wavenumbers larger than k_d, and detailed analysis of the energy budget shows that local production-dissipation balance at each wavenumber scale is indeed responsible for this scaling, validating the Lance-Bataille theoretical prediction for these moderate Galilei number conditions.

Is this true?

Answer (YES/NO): NO